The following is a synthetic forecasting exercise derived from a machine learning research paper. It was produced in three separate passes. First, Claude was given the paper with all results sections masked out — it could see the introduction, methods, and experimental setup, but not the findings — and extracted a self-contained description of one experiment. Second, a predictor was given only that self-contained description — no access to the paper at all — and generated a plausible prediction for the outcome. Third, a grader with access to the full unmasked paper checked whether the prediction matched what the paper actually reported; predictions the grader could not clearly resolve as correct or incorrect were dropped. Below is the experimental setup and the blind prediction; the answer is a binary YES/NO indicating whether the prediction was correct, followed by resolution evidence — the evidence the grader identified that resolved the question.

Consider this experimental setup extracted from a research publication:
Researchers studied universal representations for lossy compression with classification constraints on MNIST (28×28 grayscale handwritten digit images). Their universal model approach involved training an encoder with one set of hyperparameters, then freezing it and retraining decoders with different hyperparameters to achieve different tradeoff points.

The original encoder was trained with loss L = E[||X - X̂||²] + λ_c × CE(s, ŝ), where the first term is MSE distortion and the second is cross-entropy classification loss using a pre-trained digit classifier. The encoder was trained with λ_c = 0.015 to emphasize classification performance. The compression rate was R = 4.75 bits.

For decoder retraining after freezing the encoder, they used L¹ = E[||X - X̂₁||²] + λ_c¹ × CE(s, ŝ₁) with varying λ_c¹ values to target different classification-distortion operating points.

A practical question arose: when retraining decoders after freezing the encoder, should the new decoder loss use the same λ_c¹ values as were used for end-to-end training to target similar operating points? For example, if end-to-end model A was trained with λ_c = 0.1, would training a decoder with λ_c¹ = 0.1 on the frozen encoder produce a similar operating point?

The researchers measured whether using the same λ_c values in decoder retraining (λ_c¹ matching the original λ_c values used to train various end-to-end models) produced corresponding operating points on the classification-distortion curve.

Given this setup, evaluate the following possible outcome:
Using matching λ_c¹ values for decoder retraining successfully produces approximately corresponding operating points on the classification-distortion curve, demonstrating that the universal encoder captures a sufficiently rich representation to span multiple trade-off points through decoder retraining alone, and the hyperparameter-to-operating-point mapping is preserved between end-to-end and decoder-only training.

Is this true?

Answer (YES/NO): NO